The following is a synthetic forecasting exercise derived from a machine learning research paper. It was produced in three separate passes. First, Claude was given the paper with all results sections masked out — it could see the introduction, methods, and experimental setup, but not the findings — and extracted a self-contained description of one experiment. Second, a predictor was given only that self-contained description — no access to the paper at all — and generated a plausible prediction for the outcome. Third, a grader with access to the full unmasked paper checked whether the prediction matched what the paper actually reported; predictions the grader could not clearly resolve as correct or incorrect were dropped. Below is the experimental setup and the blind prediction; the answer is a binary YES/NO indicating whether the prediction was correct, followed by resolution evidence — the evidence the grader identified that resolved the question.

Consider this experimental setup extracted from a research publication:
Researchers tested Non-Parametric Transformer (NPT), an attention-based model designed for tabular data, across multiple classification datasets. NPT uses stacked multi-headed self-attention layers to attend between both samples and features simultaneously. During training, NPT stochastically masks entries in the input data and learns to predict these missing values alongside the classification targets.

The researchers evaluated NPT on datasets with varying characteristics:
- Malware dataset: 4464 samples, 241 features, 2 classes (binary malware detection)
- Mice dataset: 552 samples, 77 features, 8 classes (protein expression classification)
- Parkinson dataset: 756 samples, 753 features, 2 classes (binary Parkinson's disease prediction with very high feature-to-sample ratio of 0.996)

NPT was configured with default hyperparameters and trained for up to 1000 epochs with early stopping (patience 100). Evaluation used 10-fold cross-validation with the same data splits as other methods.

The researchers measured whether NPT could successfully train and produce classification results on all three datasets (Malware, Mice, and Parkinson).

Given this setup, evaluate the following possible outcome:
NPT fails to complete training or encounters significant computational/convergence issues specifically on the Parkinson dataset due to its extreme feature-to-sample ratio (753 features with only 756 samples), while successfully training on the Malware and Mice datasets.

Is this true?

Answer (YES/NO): NO